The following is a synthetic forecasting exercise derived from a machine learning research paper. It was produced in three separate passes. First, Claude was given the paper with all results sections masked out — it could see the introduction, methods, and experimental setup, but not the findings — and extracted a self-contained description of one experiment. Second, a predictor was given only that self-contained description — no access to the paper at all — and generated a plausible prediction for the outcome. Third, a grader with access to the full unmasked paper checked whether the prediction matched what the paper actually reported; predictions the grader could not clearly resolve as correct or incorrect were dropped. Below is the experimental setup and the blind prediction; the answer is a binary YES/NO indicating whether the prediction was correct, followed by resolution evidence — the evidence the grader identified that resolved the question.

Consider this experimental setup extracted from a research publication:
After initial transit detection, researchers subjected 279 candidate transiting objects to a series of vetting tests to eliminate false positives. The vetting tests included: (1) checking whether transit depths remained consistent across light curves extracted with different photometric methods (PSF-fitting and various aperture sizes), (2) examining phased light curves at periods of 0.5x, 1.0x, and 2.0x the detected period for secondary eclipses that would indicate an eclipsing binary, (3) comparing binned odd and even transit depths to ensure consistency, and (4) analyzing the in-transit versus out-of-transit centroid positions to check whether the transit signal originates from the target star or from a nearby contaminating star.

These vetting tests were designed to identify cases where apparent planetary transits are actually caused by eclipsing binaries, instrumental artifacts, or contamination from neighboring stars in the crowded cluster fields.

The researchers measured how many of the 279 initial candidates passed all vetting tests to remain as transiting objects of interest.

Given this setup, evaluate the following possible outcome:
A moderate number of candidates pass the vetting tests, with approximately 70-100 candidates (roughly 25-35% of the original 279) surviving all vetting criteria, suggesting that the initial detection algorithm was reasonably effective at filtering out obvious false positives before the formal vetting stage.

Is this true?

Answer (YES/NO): NO